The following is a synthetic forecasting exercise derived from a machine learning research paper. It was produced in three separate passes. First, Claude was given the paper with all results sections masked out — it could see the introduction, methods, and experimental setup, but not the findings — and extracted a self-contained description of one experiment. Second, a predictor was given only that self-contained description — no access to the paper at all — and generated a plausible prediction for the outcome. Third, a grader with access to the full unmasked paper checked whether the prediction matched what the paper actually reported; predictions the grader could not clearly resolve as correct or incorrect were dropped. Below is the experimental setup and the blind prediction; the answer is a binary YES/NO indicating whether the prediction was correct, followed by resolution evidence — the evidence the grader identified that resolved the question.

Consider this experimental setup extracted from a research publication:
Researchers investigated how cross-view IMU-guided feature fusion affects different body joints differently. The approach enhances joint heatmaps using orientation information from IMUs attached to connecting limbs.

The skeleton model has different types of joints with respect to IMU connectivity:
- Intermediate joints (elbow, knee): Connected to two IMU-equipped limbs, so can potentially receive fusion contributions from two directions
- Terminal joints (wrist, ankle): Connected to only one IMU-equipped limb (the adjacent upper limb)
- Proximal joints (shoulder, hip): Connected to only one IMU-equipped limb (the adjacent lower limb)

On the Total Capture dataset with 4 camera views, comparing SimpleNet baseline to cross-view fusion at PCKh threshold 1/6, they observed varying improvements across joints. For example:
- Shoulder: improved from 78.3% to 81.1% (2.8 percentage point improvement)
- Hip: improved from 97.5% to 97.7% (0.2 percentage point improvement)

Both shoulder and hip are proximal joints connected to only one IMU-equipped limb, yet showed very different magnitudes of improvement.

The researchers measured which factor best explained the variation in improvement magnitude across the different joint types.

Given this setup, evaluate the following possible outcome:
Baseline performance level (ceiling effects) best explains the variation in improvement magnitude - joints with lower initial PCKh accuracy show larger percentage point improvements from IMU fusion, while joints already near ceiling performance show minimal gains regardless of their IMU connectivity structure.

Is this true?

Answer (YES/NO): NO